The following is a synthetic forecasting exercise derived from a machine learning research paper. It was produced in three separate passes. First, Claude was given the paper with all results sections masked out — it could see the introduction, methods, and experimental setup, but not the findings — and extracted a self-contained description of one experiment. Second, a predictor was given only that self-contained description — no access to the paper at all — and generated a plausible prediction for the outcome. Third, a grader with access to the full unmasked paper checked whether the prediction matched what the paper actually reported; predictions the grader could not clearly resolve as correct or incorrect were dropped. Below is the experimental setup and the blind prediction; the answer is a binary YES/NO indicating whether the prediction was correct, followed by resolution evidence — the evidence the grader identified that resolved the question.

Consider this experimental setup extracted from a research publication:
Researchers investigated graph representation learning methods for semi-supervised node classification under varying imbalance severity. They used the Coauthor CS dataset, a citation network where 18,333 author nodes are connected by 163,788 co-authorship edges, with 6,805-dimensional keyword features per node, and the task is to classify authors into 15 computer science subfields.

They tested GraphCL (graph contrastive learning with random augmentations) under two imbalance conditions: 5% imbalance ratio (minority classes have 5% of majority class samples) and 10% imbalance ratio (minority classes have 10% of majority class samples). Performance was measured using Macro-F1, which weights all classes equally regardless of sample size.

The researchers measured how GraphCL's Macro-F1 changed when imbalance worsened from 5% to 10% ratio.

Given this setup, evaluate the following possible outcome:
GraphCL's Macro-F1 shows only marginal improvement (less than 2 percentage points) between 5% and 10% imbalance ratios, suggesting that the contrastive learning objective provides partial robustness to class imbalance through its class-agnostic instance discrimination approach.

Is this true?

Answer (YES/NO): NO